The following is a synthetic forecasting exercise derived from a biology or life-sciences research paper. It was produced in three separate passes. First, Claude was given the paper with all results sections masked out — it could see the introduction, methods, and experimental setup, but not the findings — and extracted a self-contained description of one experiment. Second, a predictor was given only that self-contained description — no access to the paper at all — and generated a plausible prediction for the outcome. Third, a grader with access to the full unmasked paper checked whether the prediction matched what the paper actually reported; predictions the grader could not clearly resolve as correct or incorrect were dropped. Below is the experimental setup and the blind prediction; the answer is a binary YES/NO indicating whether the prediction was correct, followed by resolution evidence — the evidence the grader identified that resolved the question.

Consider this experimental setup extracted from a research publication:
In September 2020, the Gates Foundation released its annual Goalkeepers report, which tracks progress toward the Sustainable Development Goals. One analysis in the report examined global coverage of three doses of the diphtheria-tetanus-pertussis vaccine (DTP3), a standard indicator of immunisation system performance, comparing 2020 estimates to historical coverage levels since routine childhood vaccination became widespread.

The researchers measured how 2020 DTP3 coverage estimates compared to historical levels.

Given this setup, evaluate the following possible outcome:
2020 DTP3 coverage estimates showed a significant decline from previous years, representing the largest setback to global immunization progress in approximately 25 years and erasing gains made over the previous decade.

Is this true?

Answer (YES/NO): NO